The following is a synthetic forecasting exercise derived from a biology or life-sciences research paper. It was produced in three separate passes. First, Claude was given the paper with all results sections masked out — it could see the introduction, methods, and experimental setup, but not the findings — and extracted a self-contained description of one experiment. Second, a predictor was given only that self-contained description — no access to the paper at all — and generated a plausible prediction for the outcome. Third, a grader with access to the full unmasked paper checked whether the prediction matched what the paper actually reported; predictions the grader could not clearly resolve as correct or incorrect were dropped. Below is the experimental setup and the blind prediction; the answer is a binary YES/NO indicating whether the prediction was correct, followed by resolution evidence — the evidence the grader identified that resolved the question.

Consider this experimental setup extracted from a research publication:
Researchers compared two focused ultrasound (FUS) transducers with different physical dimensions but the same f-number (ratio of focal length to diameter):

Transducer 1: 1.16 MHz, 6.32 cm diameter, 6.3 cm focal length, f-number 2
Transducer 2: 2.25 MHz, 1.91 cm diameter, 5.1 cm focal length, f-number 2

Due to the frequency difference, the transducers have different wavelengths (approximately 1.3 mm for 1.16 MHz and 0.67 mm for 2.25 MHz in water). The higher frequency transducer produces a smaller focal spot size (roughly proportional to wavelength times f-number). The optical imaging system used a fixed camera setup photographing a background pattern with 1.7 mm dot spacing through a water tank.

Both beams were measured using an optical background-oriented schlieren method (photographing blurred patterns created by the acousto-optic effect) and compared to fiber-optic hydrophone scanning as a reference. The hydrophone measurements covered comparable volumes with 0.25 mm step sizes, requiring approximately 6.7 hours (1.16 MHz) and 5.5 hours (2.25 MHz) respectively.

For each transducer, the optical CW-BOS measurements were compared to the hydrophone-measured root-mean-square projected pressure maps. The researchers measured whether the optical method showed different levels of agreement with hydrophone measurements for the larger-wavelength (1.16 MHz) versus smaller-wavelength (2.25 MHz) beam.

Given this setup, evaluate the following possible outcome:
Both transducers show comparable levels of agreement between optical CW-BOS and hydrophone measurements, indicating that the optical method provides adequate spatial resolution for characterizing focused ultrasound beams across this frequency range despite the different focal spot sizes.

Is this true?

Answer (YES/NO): NO